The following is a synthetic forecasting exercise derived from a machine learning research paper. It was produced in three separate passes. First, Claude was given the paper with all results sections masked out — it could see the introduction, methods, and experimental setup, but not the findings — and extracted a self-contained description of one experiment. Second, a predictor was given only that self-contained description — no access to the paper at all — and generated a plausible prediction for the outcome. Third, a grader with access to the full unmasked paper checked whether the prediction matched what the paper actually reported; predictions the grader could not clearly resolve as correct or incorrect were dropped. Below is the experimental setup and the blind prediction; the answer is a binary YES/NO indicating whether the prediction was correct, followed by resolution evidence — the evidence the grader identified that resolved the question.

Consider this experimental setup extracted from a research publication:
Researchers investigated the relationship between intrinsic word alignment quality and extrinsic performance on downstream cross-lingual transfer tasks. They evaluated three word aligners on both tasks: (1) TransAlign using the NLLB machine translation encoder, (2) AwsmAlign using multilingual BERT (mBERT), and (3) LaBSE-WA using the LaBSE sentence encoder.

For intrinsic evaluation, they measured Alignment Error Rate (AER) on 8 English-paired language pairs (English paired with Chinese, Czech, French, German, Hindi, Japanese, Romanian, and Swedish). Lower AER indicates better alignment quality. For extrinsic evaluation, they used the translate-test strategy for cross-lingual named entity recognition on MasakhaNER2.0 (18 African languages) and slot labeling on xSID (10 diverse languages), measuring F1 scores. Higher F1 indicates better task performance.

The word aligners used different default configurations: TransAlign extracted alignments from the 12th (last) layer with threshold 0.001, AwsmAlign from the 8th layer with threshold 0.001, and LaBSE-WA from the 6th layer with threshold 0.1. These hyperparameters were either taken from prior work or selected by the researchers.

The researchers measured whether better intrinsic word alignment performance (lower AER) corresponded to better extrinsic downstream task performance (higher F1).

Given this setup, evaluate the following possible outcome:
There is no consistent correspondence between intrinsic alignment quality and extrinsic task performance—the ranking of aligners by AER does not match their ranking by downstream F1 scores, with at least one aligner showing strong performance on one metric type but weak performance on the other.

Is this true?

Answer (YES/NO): YES